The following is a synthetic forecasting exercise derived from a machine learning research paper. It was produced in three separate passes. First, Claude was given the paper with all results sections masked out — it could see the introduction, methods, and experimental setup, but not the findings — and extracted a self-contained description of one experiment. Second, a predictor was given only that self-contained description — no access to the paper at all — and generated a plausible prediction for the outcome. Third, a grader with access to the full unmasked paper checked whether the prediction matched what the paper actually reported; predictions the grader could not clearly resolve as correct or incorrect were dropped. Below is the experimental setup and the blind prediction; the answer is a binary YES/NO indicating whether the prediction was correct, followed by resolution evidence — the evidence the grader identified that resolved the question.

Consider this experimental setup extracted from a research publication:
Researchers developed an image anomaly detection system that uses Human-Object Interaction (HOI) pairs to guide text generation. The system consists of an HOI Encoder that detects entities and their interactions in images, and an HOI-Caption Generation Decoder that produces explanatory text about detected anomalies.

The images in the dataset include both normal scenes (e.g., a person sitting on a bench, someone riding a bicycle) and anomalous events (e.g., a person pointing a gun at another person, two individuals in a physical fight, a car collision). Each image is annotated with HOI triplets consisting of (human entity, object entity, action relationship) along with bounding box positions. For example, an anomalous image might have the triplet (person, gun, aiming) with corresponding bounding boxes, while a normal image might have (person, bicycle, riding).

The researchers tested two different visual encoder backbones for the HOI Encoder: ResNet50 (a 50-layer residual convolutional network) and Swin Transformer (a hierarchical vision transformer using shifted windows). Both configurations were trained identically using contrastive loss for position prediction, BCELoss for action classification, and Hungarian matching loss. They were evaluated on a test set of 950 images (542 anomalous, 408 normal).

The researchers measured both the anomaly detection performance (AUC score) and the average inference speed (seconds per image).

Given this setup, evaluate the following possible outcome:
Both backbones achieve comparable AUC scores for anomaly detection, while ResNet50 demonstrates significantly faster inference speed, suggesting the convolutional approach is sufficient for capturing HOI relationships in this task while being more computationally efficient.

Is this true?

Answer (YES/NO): YES